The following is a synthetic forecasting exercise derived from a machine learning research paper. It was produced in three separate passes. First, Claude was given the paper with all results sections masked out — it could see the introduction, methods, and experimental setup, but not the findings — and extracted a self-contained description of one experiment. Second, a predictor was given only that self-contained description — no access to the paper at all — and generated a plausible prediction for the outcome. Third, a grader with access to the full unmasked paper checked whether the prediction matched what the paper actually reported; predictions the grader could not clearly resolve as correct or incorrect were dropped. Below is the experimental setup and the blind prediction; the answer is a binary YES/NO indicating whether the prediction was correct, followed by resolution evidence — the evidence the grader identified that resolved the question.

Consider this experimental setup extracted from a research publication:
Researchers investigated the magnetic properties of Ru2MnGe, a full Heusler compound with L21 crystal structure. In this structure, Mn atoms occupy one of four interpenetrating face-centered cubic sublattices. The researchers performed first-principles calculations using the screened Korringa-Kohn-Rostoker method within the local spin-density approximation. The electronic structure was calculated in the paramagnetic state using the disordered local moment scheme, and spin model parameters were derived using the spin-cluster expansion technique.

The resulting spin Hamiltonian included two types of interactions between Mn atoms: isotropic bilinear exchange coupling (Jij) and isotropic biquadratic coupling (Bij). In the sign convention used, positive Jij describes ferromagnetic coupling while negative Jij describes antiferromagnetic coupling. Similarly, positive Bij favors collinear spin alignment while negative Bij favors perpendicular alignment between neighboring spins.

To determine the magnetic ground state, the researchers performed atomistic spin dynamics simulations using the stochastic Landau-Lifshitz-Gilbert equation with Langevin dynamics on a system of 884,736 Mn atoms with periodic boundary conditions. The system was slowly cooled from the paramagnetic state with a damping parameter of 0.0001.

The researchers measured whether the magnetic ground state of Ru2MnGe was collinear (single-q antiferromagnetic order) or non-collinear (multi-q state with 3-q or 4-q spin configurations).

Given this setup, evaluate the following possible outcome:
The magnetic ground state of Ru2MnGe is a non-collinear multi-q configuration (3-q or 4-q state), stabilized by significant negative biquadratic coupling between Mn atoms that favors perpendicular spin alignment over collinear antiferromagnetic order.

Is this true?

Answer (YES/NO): NO